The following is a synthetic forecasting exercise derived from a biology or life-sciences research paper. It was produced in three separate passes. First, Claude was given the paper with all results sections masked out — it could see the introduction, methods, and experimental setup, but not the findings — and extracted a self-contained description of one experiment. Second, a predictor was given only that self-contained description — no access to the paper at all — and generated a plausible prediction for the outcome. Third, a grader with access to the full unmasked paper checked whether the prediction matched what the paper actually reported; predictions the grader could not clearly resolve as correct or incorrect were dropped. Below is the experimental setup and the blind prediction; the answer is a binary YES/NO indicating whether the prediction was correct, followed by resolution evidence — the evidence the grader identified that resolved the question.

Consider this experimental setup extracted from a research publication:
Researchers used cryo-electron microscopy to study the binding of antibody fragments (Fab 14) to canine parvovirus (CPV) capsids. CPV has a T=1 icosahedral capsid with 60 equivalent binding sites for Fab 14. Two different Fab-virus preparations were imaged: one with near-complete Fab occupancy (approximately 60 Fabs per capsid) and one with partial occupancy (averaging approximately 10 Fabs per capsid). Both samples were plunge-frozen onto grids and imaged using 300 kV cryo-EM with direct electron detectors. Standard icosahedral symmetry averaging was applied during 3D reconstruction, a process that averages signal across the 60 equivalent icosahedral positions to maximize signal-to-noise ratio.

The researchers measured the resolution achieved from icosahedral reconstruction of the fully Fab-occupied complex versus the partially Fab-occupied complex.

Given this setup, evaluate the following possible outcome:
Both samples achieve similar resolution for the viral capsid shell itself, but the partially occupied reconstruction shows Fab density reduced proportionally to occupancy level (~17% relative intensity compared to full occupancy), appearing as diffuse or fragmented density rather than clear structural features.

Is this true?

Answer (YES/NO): NO